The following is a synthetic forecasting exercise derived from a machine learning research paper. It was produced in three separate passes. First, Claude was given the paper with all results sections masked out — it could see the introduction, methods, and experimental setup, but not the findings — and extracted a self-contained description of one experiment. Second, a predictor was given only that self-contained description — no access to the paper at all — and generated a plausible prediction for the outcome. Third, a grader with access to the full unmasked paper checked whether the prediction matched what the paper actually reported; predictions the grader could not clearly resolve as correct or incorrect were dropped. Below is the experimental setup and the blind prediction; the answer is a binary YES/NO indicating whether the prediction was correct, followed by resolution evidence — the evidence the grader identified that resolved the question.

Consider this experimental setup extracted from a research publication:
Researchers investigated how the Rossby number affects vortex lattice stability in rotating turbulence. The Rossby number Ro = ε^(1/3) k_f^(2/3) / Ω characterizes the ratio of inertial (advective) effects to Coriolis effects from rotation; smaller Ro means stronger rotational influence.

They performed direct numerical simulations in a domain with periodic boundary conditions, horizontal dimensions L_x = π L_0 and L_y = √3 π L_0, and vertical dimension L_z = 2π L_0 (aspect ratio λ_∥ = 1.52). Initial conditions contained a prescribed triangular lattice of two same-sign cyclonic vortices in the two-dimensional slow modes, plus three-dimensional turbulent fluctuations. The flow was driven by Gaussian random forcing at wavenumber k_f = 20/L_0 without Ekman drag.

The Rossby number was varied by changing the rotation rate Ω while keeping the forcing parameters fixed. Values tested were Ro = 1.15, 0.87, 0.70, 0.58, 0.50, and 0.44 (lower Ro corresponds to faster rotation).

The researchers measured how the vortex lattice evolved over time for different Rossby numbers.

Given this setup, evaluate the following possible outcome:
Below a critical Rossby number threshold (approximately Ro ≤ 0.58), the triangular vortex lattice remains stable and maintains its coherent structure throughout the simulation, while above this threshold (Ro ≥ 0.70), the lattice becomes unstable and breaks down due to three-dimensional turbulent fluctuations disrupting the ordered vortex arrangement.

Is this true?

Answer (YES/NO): NO